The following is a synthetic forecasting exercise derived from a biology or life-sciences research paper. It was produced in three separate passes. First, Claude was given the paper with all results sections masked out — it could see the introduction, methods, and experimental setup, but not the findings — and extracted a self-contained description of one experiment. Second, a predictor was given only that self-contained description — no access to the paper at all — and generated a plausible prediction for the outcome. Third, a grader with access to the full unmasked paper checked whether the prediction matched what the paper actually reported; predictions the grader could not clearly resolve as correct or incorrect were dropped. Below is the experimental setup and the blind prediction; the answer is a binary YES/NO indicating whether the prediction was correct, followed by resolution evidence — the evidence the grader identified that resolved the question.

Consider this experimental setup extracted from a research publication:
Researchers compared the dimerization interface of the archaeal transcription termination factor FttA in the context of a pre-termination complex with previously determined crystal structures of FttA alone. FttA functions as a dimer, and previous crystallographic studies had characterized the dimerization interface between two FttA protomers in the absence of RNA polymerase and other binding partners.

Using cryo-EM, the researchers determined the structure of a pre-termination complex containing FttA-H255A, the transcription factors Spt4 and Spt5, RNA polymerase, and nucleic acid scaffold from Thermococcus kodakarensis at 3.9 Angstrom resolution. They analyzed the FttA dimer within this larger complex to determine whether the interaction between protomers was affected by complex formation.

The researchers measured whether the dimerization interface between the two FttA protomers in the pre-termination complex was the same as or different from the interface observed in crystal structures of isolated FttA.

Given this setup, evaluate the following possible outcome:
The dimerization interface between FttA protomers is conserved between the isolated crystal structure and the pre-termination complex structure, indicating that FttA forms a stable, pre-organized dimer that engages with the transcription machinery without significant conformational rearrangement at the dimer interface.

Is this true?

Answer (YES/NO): YES